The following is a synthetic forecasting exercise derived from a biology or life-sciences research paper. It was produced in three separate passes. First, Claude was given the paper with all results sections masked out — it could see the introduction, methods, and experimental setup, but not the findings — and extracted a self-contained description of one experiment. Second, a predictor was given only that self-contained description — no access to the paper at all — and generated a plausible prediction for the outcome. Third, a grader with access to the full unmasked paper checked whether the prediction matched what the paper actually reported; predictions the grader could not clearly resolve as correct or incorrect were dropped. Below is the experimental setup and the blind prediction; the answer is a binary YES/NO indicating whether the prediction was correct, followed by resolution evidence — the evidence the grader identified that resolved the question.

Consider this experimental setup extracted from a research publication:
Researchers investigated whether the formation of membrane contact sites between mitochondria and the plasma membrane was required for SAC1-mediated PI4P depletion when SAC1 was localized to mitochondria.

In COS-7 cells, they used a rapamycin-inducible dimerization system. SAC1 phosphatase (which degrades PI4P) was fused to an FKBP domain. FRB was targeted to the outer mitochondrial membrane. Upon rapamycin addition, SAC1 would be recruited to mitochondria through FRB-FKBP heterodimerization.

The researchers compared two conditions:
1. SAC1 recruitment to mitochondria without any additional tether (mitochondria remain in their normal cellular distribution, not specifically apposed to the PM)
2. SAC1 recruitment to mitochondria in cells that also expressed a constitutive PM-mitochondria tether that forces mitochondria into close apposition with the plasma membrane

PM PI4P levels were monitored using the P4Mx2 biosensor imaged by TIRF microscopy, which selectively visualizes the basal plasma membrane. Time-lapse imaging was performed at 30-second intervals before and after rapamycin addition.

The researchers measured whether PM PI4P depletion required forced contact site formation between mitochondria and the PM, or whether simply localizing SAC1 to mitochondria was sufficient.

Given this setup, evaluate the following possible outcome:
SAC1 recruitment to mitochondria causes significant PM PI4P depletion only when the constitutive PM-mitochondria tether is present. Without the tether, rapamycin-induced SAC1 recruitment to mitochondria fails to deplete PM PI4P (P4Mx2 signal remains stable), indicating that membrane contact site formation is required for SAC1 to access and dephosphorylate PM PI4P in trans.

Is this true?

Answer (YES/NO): NO